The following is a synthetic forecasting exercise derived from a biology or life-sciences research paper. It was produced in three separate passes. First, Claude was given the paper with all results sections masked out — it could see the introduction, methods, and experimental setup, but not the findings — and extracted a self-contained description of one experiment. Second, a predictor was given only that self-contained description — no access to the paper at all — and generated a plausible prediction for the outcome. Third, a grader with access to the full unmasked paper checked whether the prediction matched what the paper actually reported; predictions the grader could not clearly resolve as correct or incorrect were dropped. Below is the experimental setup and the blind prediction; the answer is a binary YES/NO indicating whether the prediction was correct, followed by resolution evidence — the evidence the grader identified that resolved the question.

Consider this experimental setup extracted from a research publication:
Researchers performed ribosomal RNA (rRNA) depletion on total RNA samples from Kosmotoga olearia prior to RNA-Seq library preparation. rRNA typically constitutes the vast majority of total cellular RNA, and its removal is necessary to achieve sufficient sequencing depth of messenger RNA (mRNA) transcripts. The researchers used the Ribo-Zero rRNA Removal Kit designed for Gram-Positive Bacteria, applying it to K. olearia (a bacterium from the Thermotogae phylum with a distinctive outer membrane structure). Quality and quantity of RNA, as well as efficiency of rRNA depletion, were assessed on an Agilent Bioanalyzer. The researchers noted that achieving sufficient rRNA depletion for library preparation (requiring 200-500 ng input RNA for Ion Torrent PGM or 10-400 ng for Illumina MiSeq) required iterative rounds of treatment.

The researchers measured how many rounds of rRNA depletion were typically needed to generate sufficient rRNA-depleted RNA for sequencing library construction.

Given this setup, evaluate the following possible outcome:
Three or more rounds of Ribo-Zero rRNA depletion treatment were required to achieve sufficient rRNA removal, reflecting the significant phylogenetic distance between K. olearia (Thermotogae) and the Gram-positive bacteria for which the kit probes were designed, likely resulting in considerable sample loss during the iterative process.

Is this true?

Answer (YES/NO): NO